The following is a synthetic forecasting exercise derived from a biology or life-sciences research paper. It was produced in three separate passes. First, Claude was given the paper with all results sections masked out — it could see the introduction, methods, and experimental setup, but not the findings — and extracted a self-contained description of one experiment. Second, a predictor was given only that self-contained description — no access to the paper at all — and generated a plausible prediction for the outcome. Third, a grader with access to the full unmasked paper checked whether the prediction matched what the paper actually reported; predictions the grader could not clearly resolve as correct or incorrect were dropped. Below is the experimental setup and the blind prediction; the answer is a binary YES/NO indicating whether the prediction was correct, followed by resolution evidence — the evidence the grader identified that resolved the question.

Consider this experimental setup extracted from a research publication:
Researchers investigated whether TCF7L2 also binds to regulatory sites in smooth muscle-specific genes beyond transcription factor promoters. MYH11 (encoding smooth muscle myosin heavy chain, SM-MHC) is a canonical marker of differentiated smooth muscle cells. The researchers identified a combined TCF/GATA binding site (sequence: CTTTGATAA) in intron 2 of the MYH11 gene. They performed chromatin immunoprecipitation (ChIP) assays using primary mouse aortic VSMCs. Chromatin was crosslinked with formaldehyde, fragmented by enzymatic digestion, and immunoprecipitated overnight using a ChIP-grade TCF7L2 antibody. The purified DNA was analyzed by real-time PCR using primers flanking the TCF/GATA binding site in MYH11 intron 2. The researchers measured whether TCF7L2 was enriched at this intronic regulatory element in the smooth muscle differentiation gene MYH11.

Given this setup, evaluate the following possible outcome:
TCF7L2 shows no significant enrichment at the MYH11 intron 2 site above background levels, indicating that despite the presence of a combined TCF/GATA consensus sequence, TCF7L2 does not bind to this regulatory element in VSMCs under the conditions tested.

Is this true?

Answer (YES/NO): NO